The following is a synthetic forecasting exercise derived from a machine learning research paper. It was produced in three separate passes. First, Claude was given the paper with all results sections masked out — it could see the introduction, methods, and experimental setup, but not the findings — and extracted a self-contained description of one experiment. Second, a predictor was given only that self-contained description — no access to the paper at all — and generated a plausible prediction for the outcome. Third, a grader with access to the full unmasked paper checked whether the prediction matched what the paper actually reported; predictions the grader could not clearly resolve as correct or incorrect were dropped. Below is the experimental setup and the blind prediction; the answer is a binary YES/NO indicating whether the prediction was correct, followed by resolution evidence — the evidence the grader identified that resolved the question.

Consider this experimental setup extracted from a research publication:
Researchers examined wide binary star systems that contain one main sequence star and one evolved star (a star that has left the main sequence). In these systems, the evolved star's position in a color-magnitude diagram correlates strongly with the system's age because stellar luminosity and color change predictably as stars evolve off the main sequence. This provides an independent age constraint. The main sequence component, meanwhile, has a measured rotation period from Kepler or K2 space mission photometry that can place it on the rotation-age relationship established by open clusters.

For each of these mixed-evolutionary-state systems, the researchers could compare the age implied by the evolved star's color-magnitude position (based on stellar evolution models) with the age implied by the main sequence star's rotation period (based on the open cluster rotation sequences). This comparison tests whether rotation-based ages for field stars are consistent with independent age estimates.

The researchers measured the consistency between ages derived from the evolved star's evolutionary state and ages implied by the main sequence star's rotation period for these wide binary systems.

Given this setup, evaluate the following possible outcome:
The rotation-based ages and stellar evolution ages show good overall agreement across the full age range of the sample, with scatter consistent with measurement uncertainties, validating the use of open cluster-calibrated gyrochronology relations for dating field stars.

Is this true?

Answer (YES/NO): YES